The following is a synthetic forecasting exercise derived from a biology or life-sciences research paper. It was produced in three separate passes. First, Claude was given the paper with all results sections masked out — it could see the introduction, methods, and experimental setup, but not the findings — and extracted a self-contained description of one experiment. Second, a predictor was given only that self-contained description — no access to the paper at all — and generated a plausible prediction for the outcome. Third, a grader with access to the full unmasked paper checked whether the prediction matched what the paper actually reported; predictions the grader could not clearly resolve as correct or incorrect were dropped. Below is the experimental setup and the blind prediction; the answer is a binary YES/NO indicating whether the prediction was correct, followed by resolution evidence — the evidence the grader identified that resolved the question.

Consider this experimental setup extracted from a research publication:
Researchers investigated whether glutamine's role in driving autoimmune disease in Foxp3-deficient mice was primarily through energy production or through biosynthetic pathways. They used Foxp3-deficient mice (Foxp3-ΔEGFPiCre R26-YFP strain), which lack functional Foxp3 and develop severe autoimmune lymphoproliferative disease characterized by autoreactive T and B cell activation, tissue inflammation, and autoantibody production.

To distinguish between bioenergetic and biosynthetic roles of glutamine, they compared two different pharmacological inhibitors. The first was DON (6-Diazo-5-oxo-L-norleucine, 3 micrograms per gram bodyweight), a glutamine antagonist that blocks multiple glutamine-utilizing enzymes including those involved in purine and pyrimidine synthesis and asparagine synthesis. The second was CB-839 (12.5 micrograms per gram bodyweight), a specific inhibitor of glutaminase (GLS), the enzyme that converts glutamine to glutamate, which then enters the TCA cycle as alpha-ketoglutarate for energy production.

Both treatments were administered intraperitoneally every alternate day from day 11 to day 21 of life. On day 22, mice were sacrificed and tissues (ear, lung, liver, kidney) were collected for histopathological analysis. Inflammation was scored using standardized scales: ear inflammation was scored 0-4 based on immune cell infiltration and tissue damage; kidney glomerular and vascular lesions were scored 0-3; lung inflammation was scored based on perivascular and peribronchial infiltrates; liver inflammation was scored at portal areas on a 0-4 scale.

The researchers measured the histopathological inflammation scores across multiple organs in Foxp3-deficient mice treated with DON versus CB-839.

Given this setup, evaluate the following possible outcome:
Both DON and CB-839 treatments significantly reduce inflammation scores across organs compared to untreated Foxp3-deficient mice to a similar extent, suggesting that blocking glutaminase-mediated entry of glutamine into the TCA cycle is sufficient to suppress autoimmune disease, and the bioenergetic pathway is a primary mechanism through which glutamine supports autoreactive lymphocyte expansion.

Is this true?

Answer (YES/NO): NO